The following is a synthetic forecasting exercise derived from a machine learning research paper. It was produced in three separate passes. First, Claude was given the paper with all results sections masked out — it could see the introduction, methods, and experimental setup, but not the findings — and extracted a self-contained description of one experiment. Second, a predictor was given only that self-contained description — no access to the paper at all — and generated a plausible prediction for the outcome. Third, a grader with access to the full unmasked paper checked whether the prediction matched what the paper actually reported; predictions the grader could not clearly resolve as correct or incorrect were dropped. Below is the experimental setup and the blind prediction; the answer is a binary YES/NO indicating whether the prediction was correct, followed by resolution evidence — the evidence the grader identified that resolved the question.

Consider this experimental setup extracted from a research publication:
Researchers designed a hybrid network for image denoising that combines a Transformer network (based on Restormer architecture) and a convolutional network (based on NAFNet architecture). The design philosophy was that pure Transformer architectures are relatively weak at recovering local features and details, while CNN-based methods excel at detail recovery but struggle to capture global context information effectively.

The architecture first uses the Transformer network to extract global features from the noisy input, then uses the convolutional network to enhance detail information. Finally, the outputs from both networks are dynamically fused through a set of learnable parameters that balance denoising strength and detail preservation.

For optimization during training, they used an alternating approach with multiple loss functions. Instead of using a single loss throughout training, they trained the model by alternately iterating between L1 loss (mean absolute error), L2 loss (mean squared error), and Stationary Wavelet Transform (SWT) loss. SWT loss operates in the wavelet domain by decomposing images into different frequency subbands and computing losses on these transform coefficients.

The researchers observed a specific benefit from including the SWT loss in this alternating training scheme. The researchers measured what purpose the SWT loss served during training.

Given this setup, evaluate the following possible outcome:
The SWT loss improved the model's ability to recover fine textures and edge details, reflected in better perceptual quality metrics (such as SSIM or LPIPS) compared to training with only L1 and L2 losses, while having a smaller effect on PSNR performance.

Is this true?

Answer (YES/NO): NO